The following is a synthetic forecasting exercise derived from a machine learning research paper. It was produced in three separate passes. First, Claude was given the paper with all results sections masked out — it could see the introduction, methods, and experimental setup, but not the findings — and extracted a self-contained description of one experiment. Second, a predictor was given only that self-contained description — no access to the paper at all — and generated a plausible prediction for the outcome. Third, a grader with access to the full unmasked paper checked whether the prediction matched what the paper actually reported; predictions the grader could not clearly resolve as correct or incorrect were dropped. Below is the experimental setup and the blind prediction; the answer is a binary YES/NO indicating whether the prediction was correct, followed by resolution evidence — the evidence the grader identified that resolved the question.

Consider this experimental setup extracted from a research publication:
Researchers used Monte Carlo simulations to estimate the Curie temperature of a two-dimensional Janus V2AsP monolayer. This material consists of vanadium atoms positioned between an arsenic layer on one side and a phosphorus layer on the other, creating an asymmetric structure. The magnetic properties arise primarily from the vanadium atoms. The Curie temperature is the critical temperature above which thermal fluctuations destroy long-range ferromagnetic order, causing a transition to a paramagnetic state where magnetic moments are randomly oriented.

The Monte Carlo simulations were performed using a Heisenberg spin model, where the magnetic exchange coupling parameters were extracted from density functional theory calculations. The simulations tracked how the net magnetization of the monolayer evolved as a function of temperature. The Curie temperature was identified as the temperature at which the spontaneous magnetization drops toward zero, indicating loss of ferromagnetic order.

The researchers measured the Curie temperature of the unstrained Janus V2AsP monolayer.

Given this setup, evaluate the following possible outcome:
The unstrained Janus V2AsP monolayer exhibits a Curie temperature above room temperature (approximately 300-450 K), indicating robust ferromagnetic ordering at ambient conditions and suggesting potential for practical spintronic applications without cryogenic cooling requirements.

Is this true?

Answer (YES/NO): NO